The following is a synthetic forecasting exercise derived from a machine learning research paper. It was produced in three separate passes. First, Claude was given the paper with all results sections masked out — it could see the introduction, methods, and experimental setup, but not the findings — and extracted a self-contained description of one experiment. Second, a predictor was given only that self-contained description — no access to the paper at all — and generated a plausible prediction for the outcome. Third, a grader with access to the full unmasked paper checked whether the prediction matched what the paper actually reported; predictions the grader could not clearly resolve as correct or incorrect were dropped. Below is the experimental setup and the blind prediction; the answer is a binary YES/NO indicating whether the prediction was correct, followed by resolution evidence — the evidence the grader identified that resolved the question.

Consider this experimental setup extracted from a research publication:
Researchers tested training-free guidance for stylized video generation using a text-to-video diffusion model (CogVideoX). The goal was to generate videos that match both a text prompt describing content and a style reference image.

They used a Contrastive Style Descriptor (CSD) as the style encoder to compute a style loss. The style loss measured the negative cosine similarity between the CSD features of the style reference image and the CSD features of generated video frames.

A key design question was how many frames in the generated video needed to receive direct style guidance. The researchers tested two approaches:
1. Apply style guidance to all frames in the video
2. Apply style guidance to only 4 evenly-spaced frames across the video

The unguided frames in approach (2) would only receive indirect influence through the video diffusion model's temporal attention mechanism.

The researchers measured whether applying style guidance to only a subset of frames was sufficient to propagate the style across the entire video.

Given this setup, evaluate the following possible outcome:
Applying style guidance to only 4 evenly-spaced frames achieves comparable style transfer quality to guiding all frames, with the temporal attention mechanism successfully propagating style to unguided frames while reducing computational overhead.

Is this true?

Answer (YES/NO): YES